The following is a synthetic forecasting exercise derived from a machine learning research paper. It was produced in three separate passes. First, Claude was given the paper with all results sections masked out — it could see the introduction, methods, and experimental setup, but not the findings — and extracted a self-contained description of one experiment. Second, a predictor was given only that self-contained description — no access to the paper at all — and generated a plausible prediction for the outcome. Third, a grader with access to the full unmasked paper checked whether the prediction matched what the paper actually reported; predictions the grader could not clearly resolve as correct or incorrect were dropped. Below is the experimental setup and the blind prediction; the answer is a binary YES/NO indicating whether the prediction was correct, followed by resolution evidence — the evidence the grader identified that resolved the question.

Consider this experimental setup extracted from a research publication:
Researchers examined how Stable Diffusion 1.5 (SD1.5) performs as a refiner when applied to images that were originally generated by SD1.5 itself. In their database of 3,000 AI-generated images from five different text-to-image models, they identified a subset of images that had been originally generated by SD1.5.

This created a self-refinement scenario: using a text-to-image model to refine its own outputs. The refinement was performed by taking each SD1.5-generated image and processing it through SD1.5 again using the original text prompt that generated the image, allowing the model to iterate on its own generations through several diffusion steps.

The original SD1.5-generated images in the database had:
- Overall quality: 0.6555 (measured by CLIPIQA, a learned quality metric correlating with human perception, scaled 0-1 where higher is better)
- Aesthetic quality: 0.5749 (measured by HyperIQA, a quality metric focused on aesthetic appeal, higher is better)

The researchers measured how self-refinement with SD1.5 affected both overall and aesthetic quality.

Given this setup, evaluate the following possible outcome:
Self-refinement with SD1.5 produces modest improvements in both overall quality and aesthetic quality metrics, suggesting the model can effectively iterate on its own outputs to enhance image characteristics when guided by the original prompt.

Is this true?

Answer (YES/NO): NO